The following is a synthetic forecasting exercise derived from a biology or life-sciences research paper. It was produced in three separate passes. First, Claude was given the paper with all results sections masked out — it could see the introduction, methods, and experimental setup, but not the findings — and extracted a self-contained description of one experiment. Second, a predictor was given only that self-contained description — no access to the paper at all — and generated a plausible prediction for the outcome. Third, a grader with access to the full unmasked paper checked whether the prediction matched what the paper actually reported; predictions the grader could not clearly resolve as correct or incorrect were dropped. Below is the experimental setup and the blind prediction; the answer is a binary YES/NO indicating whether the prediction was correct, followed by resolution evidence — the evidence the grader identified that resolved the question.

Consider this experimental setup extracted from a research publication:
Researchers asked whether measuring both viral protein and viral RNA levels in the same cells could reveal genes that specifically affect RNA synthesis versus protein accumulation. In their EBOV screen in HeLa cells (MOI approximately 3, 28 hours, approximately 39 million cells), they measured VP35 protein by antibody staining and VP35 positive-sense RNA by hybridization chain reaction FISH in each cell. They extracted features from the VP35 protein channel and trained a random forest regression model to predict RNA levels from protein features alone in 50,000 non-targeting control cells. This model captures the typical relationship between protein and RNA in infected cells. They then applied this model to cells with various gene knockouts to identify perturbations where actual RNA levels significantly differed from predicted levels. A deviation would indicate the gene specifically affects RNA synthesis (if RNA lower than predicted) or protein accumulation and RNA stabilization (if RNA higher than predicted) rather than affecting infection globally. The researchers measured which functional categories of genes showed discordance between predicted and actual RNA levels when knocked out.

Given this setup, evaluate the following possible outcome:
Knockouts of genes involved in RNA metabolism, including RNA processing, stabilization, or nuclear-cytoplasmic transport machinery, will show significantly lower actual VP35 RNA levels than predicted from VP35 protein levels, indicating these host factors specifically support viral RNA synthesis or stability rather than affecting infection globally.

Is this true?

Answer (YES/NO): YES